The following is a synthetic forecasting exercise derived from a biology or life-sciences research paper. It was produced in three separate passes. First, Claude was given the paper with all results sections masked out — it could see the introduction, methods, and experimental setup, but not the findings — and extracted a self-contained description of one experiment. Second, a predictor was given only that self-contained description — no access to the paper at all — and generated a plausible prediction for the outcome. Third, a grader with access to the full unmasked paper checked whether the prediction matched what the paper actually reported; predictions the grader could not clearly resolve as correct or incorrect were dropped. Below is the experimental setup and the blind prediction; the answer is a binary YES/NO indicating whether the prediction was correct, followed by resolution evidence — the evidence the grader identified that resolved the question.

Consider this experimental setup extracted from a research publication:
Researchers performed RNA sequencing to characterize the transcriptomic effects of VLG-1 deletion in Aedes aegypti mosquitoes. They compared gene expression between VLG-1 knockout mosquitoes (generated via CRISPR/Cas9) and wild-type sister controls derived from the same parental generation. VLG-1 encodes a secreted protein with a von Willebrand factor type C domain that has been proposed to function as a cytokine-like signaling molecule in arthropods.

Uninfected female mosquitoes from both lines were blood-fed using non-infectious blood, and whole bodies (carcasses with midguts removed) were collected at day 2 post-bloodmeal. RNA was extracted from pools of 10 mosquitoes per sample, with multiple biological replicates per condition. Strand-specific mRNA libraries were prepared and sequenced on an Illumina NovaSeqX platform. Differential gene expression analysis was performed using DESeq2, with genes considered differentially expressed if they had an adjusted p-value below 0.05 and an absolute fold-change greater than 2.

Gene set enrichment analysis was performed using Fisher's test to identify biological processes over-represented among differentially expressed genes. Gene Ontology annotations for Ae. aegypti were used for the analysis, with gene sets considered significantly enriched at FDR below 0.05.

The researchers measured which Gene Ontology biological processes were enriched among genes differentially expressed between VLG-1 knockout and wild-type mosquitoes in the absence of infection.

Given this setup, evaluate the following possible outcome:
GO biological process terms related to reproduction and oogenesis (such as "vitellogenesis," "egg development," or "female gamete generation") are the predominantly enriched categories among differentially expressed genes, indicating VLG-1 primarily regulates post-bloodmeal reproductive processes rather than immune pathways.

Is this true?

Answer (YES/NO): NO